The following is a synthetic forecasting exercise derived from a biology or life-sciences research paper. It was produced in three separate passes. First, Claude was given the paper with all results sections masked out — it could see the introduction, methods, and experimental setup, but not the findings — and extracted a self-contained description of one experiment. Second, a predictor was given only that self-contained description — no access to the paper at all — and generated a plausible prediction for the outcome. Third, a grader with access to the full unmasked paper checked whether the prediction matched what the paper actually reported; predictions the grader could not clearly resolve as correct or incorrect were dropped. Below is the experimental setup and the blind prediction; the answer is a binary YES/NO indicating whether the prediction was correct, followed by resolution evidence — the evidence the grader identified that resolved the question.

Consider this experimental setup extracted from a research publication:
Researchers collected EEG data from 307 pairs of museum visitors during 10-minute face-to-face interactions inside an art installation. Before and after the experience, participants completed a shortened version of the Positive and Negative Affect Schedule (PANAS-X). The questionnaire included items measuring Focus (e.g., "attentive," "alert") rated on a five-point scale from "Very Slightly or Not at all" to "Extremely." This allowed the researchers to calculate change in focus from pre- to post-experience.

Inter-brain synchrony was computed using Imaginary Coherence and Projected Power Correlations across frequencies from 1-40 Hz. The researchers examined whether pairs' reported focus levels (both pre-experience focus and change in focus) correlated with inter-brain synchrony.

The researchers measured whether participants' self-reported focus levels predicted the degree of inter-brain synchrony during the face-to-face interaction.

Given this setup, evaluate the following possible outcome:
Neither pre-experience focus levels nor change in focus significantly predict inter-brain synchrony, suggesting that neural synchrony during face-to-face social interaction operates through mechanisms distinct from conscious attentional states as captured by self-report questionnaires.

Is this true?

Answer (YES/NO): NO